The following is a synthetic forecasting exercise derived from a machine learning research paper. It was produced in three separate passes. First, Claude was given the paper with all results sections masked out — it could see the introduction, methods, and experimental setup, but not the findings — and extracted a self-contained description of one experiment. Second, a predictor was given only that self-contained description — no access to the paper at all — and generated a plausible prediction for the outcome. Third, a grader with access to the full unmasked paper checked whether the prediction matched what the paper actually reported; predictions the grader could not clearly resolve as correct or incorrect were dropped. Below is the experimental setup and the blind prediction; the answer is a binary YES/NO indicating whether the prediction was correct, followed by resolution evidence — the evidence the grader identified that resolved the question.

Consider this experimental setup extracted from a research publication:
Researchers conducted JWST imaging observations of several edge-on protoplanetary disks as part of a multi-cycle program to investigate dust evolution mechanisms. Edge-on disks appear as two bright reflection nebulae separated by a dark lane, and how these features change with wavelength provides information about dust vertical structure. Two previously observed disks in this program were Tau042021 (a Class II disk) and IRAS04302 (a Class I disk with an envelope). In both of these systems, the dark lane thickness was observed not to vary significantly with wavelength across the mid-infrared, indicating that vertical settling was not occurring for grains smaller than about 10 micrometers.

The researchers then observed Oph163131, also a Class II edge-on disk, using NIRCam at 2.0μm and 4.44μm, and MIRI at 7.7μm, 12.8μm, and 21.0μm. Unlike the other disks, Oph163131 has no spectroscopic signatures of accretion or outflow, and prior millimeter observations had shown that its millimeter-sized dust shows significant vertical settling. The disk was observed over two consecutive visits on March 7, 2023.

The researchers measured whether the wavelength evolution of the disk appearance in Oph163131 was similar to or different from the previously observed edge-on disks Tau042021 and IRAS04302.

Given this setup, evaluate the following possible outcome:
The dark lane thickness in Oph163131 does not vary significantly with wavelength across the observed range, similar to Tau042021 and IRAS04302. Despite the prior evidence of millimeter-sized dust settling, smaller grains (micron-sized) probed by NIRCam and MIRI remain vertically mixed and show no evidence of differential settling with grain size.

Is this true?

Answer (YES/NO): NO